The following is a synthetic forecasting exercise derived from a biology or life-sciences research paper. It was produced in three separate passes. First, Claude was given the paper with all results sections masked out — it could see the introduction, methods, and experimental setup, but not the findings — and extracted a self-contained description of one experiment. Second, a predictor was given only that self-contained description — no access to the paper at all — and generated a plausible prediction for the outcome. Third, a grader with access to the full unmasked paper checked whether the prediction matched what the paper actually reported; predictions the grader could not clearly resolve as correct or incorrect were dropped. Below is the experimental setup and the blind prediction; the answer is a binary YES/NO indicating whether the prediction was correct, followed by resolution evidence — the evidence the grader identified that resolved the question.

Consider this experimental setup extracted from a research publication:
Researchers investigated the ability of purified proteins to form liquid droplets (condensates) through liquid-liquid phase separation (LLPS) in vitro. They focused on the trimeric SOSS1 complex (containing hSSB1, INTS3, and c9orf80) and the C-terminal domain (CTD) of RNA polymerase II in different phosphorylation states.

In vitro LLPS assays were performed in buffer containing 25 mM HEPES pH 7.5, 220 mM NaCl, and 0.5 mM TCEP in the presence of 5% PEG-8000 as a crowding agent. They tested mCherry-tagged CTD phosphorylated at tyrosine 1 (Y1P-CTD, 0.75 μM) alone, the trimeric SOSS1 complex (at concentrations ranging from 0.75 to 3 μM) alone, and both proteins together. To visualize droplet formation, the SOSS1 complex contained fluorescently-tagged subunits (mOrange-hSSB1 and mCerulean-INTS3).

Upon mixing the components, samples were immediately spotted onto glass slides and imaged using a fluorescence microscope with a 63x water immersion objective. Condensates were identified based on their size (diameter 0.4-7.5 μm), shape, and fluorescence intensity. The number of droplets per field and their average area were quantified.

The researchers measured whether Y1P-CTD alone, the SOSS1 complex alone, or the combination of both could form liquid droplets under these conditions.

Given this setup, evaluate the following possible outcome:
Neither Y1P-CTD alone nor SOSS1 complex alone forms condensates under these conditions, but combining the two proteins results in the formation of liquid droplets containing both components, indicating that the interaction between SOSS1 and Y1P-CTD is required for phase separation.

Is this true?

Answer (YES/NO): NO